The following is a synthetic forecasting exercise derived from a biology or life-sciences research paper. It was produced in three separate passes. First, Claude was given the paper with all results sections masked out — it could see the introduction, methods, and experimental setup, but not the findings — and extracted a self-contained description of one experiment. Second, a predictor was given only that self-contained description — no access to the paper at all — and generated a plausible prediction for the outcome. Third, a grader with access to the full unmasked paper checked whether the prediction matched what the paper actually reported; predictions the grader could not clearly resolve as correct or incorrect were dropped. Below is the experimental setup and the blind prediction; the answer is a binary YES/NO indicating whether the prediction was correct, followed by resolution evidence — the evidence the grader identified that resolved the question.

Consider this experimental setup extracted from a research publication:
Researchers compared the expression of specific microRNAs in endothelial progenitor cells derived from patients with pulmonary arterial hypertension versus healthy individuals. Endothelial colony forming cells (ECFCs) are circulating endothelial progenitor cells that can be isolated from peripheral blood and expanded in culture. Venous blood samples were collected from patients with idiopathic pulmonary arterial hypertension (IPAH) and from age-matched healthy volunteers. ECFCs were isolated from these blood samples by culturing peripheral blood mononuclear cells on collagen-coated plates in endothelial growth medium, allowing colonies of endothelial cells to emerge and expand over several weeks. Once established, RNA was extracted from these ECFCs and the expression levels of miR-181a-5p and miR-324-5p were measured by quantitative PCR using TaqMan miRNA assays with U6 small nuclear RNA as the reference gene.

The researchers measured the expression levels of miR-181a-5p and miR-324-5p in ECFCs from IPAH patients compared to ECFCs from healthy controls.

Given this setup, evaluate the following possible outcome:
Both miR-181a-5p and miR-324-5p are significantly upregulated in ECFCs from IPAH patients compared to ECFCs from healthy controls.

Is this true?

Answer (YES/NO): NO